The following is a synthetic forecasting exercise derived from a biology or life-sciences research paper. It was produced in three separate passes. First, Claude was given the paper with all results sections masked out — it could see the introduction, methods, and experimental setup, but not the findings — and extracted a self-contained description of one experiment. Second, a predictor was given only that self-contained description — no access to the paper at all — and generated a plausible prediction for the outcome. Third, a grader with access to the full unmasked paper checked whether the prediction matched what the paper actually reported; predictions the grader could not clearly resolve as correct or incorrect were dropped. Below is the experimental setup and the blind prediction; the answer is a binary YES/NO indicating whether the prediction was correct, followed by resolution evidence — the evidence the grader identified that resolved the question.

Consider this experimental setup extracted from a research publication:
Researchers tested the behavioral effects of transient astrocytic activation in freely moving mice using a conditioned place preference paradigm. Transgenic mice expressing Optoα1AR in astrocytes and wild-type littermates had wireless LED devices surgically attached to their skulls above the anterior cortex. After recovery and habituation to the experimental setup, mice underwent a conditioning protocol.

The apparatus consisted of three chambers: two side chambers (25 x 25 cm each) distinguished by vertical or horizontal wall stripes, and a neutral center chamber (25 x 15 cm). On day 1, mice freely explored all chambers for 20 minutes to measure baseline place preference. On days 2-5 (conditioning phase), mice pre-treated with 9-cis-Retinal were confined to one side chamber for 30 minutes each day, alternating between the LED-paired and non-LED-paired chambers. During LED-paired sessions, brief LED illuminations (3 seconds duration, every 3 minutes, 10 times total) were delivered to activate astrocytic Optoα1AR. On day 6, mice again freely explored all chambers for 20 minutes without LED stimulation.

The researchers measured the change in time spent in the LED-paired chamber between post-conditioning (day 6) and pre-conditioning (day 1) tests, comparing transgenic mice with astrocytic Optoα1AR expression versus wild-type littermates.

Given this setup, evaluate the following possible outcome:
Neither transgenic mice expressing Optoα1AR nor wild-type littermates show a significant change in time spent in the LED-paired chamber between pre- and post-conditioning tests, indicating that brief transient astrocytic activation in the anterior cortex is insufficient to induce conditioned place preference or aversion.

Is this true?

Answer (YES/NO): YES